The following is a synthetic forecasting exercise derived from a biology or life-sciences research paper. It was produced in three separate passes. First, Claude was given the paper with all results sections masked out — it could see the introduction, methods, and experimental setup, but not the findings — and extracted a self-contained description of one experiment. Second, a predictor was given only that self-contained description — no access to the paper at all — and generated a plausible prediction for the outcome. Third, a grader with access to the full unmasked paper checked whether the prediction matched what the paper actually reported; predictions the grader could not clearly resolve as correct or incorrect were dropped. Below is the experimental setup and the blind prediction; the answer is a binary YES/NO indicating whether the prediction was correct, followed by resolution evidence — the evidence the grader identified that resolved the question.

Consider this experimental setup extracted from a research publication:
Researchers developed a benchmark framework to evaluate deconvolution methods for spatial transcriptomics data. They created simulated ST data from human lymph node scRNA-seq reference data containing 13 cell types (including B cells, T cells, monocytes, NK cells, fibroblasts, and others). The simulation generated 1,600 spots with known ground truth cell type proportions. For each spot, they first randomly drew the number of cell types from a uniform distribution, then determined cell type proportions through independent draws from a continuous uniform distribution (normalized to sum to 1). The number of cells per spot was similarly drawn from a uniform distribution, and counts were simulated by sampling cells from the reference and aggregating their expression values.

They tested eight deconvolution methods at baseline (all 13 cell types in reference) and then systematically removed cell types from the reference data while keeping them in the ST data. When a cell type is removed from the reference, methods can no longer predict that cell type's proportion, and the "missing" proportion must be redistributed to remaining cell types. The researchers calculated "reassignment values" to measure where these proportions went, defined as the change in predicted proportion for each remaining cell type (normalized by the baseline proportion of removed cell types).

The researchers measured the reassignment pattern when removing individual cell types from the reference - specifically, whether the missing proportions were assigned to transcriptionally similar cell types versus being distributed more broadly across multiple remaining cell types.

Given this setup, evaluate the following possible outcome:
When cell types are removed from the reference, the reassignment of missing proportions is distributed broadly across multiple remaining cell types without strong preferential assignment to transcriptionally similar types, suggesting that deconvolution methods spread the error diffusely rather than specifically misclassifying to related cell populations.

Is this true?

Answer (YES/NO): NO